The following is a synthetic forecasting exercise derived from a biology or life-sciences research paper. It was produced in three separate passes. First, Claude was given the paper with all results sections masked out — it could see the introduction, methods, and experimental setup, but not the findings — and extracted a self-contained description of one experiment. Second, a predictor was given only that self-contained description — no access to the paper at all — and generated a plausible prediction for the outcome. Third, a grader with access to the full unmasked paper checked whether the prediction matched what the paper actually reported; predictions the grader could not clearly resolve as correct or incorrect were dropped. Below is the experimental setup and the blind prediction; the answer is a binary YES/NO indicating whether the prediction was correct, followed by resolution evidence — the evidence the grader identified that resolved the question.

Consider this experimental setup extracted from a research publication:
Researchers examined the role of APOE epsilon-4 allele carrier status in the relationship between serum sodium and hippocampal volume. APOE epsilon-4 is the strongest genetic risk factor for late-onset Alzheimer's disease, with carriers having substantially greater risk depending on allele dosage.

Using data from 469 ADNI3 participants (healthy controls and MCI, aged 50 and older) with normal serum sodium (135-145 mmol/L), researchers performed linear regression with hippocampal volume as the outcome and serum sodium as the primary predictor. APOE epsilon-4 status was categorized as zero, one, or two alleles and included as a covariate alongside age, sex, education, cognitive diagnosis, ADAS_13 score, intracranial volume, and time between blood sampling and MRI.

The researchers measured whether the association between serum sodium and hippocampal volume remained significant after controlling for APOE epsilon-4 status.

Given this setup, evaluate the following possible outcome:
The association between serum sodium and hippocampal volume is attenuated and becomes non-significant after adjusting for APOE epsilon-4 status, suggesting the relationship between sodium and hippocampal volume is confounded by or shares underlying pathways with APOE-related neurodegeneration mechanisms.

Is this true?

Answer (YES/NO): NO